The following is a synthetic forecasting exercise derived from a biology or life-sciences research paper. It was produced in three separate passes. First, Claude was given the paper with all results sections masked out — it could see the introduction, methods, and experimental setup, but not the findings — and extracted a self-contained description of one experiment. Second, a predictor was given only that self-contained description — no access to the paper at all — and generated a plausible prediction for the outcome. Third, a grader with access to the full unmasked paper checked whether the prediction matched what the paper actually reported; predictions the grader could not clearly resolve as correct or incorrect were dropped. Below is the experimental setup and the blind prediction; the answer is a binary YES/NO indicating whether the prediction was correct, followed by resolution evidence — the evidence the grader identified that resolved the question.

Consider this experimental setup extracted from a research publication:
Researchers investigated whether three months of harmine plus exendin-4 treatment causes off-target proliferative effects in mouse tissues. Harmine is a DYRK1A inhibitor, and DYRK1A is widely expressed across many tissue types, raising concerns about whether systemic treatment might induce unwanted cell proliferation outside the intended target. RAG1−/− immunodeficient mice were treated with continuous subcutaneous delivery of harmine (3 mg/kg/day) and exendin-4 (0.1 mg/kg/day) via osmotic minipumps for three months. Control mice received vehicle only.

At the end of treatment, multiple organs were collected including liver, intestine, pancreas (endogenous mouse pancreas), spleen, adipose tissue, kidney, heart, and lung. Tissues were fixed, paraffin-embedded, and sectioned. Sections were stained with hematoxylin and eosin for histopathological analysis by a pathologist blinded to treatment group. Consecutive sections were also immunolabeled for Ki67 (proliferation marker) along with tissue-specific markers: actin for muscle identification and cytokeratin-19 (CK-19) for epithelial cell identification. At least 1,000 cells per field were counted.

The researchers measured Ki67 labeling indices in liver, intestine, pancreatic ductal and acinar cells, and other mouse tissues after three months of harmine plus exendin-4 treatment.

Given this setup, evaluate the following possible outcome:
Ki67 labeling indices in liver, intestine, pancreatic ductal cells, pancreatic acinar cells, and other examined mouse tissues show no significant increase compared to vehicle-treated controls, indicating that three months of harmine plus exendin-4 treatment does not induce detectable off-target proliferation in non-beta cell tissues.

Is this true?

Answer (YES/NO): YES